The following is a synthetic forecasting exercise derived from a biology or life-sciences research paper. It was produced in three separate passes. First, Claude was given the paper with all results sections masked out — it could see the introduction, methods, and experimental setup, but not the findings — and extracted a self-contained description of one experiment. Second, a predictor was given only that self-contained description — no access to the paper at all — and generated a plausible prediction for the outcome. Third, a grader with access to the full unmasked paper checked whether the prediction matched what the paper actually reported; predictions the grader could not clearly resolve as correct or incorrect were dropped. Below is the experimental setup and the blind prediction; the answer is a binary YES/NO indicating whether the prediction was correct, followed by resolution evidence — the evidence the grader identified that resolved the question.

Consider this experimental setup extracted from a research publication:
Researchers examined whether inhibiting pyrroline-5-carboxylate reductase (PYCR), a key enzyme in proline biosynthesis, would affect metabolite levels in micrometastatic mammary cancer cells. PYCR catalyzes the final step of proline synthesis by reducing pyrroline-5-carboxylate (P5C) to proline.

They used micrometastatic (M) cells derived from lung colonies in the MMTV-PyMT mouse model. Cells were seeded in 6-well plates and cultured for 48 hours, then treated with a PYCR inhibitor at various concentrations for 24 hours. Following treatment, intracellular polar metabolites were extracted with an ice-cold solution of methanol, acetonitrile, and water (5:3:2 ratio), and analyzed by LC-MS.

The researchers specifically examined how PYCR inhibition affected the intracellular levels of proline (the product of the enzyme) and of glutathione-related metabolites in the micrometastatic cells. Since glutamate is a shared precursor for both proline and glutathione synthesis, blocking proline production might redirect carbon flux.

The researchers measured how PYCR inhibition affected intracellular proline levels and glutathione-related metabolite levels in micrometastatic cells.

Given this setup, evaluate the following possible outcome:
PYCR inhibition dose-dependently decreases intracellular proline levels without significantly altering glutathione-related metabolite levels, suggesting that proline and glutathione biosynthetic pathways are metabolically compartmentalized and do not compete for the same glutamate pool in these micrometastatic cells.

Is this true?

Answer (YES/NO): NO